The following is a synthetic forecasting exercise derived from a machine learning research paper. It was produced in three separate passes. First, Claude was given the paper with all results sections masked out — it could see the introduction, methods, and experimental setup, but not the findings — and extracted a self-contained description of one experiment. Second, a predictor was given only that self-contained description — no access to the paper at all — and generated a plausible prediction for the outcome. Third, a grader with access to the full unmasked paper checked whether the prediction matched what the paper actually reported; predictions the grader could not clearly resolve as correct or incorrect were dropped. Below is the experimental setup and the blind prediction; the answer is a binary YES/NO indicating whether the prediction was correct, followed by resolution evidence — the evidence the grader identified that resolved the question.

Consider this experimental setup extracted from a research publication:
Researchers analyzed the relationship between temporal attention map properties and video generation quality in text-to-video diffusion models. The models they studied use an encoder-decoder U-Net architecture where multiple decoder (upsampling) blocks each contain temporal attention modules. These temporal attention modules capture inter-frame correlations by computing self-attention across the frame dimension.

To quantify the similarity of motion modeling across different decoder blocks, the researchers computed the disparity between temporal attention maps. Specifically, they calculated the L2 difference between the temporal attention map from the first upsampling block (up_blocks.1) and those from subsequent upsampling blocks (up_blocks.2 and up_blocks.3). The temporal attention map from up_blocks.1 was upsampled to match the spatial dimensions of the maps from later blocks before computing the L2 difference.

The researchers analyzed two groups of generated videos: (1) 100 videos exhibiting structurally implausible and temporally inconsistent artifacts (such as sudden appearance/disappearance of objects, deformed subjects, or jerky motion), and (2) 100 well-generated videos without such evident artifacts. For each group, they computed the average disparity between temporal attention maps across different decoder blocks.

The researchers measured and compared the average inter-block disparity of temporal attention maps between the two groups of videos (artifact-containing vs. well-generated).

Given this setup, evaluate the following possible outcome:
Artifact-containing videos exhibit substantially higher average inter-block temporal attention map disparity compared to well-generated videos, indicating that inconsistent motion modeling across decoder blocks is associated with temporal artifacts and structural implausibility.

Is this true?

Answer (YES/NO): YES